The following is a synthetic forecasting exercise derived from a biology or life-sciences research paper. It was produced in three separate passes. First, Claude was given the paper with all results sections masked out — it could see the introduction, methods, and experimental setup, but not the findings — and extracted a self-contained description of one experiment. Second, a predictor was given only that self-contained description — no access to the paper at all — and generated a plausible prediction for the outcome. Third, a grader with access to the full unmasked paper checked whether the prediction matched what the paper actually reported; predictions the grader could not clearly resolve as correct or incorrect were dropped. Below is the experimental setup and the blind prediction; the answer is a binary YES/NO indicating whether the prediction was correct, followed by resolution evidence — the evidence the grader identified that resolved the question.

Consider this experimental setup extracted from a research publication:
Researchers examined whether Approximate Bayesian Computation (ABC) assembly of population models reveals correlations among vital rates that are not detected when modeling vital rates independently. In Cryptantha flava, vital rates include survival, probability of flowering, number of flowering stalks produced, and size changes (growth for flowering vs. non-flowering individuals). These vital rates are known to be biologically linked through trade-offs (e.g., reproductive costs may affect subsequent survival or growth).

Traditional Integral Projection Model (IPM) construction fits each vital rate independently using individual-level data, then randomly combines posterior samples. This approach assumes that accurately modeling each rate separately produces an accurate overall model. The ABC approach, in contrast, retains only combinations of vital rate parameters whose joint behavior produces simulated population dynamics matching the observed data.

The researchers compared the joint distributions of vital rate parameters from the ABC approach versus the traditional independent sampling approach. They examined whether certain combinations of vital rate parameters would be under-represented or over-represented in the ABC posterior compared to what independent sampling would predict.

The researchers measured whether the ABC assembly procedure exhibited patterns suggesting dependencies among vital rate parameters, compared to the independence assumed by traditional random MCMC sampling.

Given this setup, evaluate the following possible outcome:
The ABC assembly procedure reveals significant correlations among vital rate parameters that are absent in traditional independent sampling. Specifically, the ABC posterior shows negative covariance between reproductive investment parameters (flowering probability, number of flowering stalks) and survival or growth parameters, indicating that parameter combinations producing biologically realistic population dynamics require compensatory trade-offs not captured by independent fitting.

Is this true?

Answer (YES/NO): NO